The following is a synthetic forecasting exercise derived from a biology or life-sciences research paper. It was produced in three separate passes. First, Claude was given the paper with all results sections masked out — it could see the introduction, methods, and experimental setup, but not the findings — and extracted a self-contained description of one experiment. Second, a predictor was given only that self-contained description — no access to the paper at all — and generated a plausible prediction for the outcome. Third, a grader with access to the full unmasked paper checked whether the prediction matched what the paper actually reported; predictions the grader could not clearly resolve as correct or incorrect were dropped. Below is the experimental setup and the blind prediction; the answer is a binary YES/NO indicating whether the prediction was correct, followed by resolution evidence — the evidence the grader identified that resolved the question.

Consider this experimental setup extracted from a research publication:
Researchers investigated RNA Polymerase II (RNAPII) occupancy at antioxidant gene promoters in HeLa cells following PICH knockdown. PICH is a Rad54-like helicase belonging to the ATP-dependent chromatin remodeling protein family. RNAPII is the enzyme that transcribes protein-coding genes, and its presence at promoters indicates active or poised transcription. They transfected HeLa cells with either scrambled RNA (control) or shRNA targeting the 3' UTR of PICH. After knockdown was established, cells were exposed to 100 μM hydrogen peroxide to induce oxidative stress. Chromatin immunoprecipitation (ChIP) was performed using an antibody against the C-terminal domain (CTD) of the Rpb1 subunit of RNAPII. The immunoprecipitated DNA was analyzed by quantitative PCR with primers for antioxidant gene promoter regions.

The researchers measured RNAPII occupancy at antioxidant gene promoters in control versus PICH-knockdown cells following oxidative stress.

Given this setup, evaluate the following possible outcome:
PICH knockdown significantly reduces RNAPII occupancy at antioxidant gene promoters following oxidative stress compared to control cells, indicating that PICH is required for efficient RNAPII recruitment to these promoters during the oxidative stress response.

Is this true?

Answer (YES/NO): YES